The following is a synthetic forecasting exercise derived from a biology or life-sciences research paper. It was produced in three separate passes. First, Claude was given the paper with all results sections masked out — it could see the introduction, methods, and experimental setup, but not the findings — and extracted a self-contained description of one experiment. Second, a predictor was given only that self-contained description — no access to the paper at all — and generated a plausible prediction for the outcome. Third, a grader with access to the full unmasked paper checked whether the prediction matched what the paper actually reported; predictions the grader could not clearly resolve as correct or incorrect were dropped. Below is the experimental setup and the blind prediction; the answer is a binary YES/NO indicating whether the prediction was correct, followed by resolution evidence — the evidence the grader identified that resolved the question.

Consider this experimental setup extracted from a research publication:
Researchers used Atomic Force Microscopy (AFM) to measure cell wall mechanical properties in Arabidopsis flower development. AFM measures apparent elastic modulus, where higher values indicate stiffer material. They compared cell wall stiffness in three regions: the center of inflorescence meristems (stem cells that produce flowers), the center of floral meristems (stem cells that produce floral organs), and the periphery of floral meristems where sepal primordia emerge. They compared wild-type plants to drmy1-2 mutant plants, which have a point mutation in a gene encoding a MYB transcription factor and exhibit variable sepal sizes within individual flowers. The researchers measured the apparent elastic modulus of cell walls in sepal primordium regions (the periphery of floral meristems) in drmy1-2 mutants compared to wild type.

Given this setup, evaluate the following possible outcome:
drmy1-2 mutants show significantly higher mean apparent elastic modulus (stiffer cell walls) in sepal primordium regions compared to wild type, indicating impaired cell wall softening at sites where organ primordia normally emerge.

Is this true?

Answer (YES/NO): YES